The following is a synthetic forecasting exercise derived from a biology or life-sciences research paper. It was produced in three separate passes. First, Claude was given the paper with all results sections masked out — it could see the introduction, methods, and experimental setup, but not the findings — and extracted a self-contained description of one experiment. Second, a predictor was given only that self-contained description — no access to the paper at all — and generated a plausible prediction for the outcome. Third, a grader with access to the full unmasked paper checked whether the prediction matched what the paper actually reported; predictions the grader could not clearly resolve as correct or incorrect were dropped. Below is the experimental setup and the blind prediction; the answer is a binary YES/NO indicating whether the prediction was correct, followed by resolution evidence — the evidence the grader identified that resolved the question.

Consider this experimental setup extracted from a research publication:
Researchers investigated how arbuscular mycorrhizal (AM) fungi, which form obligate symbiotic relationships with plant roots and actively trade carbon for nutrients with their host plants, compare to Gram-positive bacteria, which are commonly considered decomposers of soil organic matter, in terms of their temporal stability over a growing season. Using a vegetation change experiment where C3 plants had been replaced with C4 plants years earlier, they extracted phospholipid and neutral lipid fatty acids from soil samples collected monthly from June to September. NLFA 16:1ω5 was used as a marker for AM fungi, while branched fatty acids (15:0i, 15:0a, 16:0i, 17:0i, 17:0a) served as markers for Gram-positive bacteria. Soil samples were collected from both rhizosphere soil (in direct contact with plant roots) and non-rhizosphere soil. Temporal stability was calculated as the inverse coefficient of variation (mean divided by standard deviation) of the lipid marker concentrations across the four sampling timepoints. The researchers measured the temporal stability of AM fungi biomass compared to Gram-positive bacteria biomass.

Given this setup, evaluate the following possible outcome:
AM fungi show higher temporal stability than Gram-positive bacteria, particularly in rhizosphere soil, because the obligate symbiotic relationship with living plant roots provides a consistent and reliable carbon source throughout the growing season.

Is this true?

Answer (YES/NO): NO